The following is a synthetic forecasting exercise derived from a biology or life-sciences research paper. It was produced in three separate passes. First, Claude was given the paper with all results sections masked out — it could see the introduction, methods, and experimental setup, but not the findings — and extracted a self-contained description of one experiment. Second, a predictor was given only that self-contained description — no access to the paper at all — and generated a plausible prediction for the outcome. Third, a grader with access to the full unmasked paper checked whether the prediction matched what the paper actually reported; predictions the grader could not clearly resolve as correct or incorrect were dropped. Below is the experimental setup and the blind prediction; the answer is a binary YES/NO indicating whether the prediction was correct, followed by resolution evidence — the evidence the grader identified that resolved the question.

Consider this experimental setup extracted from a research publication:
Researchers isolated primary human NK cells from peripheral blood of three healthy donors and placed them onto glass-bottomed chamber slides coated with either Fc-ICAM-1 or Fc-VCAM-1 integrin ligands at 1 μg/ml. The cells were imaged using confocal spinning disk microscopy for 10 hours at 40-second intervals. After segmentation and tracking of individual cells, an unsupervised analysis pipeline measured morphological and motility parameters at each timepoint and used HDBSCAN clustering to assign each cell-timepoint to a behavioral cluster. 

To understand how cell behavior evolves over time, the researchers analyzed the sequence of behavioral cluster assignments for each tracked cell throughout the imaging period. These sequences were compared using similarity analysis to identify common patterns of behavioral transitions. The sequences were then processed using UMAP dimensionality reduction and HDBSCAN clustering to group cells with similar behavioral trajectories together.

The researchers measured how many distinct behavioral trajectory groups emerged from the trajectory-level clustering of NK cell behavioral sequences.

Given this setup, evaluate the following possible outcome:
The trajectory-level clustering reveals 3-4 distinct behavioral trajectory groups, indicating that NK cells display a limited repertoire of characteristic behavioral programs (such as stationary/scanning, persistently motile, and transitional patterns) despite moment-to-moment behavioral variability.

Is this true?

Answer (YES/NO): YES